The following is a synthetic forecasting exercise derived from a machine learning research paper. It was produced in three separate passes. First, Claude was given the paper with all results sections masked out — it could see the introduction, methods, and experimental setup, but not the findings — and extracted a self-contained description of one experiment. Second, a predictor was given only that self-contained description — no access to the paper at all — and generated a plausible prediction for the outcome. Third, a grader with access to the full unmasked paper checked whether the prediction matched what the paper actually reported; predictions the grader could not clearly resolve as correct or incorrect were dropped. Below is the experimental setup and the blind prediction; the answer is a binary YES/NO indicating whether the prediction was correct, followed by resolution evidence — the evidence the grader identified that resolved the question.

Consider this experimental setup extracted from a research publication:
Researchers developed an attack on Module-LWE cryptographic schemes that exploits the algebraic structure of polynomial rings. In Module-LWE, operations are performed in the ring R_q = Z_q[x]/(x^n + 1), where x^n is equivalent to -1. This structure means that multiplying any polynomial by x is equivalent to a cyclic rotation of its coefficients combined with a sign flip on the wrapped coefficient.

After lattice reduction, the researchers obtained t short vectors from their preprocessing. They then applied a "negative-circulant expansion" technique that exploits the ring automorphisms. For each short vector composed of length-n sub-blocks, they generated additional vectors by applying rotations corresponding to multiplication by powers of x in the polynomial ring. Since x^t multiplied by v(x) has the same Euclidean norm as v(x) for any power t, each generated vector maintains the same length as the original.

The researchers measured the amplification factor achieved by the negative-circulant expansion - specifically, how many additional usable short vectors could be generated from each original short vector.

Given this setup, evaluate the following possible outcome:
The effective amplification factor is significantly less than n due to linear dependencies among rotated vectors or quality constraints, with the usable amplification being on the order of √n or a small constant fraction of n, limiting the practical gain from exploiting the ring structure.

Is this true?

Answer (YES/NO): NO